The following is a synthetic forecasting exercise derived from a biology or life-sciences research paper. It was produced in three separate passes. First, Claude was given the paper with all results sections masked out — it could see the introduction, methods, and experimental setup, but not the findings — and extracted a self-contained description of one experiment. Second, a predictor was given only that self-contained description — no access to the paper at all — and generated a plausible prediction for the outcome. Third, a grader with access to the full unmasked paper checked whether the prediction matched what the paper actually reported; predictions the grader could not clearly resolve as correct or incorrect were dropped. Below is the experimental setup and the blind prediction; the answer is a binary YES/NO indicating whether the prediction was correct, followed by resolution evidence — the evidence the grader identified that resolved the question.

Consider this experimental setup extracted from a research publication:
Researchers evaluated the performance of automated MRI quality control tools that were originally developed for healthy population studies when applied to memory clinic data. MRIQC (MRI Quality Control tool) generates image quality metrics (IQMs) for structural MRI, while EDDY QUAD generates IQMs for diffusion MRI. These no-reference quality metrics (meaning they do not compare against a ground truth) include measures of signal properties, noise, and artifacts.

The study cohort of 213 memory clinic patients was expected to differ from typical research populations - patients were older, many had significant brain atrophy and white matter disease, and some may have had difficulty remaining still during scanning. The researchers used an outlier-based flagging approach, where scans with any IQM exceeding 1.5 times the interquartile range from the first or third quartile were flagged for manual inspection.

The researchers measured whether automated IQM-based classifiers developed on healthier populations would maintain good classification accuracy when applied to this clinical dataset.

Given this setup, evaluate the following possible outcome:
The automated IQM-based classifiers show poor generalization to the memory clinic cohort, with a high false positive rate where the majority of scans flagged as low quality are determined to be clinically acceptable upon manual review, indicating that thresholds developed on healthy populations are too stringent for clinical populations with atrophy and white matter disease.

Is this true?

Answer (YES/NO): NO